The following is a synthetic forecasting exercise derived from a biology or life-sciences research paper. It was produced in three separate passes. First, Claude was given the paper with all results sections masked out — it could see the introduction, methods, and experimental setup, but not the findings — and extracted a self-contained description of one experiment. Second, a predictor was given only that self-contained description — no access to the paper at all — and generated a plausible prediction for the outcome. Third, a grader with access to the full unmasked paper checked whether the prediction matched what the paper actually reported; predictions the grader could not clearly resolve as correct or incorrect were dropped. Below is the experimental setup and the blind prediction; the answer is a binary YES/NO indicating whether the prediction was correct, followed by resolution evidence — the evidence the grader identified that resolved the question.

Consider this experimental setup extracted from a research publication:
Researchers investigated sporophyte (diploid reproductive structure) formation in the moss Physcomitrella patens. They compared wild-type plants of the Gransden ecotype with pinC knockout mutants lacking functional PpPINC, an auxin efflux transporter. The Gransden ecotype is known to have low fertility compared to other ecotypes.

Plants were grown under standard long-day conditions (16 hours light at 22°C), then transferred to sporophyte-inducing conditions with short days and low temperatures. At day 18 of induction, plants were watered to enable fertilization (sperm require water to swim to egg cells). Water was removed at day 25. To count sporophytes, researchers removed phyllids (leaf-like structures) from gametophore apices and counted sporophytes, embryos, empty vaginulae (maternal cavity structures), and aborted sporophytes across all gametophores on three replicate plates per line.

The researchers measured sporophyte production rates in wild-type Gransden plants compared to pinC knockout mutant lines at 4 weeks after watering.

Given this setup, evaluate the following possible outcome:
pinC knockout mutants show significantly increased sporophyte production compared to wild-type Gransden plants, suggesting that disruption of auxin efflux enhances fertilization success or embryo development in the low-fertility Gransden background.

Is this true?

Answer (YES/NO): YES